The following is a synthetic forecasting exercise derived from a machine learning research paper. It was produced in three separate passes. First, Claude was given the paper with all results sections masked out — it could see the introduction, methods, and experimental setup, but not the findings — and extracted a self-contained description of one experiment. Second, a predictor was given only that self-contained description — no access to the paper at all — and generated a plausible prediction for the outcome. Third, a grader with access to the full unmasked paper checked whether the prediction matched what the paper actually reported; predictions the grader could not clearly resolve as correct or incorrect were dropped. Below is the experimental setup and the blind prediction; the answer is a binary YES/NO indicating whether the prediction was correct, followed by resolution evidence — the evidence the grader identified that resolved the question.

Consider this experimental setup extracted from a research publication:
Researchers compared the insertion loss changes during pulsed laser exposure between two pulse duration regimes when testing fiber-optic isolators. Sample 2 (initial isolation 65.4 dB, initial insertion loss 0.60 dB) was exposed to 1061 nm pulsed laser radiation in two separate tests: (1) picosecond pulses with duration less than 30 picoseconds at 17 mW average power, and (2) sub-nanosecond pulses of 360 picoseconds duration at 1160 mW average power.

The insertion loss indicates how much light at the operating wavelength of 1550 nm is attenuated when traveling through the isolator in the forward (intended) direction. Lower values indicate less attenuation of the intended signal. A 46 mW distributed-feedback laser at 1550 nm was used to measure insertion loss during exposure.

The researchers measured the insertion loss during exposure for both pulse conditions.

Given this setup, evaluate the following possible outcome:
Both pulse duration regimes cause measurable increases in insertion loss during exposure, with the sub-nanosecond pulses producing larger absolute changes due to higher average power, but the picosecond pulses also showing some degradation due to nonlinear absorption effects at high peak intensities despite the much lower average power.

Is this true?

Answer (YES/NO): NO